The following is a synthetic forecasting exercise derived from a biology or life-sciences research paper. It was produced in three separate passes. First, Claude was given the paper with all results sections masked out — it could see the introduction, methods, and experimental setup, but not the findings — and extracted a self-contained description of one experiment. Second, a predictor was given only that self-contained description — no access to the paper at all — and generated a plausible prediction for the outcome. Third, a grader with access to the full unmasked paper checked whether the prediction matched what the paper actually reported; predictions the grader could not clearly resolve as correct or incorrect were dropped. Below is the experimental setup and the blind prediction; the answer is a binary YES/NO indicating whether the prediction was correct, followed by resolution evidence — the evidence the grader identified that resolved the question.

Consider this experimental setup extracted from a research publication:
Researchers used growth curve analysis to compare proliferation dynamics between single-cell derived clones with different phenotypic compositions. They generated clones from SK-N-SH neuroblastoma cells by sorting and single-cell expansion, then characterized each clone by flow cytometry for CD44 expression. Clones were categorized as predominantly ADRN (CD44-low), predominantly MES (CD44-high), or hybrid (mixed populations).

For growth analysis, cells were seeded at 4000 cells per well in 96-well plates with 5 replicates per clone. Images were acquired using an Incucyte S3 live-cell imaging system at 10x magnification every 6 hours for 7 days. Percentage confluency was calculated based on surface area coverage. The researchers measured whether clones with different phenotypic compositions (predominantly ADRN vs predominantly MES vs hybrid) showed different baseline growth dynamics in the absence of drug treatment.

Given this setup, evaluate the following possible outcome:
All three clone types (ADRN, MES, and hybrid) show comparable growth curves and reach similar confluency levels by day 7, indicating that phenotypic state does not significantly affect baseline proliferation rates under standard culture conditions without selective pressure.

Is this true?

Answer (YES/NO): NO